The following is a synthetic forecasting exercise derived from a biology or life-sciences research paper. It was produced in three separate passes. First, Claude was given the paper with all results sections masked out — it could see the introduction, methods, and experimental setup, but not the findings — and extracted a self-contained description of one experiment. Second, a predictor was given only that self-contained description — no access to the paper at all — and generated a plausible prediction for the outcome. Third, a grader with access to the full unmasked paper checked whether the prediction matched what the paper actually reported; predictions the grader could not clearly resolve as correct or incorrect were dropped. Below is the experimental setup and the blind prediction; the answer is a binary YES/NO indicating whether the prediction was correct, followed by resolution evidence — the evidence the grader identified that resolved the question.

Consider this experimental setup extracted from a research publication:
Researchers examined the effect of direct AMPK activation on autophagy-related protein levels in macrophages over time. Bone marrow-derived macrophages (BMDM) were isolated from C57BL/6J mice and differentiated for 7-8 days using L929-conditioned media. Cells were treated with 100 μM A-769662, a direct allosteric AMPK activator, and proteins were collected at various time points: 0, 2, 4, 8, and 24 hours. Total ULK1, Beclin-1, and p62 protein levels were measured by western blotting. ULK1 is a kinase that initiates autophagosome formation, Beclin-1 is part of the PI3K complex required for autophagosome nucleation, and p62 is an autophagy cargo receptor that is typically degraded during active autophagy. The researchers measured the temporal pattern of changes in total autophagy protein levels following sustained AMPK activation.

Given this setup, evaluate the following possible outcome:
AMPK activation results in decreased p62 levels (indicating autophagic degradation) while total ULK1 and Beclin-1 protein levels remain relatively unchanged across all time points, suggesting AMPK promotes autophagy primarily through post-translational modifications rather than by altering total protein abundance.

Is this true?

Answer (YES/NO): NO